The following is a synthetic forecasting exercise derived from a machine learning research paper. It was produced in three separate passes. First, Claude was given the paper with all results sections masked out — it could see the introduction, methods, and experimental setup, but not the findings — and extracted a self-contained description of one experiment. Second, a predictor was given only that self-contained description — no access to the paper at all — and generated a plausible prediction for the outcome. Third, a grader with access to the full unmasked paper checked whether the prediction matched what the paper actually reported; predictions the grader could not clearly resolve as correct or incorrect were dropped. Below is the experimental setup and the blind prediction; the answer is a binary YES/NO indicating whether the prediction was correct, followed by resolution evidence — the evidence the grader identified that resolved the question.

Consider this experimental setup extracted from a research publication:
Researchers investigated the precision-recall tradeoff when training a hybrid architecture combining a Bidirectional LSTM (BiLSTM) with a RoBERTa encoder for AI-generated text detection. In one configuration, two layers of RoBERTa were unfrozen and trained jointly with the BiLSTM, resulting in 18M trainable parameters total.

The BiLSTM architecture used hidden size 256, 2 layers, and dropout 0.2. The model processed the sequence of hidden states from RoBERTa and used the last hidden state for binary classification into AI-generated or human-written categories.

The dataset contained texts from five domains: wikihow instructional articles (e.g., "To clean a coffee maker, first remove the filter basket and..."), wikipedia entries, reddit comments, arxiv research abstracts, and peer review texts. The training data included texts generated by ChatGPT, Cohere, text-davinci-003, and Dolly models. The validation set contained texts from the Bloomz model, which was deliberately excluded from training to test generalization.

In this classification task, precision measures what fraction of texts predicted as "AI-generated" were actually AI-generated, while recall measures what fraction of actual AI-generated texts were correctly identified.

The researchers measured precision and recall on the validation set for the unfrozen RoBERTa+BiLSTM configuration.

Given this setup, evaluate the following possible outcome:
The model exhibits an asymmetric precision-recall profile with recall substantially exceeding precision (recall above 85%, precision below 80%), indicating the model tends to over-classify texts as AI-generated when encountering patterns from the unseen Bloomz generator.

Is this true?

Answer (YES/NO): NO